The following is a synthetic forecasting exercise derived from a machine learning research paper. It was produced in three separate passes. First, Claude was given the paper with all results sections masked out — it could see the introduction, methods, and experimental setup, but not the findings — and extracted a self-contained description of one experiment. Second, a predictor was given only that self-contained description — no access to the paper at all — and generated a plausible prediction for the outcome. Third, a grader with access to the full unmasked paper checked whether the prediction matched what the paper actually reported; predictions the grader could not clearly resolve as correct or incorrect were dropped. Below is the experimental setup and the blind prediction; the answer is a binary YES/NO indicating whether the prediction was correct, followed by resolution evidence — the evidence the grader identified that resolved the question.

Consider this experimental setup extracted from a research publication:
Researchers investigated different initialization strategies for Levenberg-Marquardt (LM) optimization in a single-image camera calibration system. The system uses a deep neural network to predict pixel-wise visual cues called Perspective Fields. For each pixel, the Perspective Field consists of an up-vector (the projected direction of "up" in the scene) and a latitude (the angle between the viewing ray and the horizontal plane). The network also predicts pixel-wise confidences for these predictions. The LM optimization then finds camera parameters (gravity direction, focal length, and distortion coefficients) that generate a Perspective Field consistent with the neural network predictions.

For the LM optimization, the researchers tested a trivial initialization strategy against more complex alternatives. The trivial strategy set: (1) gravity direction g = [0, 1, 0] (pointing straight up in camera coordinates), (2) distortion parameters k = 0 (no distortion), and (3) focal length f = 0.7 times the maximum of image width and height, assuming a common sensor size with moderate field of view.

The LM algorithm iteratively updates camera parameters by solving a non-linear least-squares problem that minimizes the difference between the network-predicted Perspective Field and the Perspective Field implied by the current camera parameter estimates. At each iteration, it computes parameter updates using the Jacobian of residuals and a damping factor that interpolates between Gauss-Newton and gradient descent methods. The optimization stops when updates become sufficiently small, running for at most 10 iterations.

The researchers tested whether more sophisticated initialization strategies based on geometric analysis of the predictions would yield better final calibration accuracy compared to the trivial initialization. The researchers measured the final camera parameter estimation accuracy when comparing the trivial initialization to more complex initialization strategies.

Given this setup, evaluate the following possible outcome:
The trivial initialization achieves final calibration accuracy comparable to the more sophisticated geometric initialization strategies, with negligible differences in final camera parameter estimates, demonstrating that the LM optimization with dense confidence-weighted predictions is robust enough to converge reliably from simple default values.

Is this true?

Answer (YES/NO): YES